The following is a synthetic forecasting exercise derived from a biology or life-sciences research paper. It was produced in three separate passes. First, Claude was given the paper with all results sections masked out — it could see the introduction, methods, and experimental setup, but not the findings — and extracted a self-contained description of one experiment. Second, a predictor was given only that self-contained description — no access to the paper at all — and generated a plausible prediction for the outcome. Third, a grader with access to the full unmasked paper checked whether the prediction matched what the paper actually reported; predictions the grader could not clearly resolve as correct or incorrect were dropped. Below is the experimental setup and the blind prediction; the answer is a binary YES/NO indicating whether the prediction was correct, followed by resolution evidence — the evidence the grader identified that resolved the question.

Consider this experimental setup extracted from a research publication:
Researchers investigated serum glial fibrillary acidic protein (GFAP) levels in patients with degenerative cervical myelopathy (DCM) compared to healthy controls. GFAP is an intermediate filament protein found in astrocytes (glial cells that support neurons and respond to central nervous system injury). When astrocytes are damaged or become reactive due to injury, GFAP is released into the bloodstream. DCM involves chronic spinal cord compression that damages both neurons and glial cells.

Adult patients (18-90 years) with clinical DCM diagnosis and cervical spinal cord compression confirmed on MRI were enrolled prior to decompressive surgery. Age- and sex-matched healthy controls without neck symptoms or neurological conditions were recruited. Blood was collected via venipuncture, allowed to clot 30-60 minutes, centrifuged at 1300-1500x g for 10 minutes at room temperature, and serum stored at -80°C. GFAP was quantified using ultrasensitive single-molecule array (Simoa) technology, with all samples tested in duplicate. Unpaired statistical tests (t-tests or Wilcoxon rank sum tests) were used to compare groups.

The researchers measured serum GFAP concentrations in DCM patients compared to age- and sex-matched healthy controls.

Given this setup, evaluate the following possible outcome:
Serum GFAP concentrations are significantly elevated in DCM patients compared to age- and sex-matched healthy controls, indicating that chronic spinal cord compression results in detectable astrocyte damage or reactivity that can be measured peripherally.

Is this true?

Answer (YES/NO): NO